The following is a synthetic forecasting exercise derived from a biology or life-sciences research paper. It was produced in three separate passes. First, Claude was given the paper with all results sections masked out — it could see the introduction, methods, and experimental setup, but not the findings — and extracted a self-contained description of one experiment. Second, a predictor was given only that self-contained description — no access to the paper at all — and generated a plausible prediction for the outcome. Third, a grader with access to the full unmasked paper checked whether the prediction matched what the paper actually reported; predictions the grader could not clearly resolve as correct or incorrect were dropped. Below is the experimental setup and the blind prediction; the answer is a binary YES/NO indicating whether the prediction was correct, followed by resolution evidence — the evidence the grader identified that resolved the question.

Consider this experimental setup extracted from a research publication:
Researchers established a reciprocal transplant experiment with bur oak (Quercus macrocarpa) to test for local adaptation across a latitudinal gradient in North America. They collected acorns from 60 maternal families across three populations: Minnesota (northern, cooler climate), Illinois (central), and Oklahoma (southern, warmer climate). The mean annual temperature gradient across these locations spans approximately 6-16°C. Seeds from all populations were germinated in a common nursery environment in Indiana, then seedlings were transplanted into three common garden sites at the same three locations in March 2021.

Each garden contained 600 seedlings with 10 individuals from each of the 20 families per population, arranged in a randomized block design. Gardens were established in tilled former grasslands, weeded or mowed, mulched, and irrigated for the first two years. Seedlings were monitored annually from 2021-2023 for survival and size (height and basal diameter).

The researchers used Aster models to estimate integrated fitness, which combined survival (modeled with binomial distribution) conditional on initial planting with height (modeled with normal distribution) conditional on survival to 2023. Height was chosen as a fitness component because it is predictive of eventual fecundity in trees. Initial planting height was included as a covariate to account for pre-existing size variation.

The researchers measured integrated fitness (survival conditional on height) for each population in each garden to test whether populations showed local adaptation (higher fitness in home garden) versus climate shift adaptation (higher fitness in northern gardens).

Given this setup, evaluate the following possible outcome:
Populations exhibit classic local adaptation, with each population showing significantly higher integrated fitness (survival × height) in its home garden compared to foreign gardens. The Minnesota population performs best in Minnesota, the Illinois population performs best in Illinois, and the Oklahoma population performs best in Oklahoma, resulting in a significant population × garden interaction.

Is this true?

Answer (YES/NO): NO